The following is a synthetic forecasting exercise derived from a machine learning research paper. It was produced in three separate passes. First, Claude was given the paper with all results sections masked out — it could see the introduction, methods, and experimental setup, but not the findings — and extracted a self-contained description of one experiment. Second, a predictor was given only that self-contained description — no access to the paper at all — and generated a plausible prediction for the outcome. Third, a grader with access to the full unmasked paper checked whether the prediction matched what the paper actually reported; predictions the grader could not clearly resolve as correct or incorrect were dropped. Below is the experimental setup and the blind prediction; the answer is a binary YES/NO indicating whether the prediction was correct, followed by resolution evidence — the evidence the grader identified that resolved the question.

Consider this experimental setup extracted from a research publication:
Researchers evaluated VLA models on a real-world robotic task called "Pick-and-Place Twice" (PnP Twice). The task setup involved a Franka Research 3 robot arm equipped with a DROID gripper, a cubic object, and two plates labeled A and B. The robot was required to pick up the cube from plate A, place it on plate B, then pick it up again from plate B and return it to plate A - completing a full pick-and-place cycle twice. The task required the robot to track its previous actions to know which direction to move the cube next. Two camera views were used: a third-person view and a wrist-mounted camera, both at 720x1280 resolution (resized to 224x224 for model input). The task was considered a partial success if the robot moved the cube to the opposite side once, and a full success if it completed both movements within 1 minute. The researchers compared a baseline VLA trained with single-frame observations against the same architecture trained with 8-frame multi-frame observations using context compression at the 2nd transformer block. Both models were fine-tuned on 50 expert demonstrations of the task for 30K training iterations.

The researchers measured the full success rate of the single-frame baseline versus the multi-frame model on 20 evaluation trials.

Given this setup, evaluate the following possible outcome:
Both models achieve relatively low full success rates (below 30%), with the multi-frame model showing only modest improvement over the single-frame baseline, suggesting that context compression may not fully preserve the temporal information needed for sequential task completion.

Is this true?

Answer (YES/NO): NO